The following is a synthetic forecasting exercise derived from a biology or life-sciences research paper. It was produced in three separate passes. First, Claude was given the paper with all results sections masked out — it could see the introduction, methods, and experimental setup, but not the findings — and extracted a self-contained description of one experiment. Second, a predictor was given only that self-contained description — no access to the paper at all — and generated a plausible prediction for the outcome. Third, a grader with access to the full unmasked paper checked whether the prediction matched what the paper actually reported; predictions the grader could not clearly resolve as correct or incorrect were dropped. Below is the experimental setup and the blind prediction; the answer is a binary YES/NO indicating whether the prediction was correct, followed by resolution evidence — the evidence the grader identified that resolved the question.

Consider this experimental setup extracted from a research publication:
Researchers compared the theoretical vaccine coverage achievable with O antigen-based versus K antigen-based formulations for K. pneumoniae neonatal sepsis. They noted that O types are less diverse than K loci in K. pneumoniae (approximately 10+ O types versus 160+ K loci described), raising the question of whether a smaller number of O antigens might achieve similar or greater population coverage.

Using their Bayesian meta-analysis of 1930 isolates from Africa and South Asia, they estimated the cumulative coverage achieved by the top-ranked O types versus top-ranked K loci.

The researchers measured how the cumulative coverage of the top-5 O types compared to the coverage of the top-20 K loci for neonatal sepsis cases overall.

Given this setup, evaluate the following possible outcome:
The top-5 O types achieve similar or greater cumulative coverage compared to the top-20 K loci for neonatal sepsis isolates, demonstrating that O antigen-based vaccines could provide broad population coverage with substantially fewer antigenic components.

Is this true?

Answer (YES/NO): YES